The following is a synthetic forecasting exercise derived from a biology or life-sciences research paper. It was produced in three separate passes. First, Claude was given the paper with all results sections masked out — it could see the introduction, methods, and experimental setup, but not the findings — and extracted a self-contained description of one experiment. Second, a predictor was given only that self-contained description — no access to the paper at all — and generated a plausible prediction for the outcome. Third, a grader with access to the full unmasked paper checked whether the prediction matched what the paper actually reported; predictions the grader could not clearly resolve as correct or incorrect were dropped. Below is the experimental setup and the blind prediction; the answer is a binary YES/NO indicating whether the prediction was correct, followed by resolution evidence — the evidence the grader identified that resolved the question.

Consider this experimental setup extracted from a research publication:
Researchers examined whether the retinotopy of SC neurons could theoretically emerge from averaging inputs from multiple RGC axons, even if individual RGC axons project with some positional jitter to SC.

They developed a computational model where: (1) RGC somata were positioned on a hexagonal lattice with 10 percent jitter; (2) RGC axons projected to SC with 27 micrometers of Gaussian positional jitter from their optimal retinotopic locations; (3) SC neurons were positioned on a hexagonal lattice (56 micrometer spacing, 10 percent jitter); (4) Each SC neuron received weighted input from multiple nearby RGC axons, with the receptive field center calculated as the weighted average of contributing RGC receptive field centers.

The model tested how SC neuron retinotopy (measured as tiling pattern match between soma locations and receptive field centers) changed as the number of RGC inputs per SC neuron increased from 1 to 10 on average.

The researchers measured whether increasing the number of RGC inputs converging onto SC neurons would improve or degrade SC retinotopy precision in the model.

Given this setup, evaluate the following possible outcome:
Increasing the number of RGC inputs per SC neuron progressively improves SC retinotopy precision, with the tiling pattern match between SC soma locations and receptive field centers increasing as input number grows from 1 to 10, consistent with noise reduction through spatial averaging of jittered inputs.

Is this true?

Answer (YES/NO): YES